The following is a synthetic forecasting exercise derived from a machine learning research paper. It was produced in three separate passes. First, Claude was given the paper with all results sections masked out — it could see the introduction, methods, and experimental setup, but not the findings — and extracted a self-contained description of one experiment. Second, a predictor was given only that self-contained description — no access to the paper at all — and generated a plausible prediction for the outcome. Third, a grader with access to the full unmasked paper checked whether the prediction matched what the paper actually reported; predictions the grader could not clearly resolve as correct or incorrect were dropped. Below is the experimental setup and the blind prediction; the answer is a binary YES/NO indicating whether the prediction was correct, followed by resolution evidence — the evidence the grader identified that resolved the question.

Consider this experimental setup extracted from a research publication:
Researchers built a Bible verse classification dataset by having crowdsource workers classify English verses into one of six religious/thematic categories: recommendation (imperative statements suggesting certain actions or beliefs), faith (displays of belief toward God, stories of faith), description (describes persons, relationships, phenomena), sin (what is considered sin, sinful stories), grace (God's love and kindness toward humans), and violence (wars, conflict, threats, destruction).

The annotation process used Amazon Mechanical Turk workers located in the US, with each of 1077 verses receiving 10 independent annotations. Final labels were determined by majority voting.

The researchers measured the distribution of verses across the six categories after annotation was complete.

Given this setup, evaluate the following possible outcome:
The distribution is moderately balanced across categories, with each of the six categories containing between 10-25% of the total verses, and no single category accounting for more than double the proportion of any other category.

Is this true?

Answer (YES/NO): NO